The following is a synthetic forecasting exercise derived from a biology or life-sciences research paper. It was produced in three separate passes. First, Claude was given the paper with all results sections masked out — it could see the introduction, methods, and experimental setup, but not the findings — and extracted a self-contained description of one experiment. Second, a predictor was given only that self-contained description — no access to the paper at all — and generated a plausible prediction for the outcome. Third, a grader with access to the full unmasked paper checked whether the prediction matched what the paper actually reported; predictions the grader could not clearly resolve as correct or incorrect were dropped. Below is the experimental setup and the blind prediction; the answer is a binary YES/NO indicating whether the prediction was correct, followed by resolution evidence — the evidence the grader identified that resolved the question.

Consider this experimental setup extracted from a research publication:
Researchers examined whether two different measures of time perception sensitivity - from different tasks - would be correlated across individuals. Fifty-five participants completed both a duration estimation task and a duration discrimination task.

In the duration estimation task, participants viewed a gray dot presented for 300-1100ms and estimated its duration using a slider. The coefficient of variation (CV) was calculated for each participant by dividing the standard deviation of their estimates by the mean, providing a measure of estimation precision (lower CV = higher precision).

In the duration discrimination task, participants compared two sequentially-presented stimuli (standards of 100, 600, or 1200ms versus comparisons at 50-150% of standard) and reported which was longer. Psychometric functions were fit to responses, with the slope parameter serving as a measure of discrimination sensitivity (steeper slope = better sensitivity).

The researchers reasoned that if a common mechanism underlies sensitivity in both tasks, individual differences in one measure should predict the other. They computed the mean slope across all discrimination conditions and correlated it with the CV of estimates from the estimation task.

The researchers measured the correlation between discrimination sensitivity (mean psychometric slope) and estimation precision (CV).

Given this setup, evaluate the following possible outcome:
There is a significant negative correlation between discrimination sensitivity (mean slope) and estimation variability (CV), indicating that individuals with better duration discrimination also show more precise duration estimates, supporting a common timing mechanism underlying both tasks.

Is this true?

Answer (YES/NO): YES